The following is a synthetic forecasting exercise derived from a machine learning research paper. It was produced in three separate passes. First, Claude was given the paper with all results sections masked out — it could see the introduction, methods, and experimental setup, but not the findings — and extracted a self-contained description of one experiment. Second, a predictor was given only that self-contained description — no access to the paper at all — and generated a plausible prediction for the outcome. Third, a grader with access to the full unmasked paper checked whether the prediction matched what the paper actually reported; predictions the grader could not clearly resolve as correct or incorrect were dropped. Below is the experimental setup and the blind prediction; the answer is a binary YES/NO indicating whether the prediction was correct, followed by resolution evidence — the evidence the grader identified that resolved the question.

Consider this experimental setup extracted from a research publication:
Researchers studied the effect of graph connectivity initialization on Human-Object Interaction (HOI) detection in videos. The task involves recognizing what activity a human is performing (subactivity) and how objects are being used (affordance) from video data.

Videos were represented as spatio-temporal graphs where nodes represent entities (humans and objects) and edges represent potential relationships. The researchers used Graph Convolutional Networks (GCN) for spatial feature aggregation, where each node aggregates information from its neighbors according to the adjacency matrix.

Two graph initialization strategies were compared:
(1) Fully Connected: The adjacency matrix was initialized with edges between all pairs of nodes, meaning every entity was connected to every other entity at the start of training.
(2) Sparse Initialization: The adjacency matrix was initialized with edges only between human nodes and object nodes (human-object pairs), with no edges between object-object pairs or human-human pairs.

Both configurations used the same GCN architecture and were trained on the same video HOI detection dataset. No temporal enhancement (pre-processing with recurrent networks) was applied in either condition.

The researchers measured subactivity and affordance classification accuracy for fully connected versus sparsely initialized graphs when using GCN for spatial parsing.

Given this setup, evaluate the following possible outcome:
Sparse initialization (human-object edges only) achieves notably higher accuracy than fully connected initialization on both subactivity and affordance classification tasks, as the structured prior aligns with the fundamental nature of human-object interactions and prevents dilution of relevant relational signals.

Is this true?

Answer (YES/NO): NO